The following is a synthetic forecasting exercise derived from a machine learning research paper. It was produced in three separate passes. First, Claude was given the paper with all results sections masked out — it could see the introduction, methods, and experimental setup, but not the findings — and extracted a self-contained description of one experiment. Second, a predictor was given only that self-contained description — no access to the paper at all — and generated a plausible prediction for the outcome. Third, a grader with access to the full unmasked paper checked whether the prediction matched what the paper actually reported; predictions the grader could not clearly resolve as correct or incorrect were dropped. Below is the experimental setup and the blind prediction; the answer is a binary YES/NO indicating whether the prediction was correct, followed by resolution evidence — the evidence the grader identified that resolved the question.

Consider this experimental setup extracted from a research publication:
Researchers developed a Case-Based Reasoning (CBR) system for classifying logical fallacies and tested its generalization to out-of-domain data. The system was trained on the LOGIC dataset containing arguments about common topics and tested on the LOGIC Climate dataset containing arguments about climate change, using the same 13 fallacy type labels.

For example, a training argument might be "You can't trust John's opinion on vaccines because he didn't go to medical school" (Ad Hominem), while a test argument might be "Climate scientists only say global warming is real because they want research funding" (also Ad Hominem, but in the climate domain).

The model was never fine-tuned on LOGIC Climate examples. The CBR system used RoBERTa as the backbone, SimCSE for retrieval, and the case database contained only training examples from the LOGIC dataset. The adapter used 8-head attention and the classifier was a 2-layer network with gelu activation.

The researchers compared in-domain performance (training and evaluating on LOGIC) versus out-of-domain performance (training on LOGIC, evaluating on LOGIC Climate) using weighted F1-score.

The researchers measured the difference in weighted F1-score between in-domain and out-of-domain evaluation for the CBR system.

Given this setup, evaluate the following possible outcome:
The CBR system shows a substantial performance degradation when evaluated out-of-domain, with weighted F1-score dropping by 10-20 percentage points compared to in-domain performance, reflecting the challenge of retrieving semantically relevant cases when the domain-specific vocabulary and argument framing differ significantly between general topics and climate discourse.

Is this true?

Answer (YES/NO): NO